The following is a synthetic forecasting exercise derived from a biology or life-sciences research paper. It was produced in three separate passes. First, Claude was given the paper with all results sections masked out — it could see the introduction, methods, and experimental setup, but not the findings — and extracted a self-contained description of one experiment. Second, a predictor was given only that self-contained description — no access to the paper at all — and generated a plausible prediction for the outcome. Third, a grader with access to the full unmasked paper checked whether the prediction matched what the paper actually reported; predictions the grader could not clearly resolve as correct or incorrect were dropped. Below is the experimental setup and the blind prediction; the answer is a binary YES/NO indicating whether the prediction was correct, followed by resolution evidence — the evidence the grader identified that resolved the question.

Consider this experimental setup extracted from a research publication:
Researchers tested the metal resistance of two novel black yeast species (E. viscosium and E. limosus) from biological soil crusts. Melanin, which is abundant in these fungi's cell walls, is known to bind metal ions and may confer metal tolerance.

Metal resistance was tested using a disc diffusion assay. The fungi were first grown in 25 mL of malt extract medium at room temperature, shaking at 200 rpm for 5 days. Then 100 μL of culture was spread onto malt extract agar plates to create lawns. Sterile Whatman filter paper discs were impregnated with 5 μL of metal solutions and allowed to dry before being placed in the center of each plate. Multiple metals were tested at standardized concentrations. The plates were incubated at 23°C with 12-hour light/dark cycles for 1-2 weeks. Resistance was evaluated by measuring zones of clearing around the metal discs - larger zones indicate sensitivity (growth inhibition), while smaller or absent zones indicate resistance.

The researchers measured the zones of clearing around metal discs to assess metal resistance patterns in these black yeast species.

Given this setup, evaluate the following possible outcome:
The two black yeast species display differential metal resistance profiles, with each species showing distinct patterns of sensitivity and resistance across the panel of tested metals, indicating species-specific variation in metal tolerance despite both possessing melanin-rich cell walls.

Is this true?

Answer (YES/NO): NO